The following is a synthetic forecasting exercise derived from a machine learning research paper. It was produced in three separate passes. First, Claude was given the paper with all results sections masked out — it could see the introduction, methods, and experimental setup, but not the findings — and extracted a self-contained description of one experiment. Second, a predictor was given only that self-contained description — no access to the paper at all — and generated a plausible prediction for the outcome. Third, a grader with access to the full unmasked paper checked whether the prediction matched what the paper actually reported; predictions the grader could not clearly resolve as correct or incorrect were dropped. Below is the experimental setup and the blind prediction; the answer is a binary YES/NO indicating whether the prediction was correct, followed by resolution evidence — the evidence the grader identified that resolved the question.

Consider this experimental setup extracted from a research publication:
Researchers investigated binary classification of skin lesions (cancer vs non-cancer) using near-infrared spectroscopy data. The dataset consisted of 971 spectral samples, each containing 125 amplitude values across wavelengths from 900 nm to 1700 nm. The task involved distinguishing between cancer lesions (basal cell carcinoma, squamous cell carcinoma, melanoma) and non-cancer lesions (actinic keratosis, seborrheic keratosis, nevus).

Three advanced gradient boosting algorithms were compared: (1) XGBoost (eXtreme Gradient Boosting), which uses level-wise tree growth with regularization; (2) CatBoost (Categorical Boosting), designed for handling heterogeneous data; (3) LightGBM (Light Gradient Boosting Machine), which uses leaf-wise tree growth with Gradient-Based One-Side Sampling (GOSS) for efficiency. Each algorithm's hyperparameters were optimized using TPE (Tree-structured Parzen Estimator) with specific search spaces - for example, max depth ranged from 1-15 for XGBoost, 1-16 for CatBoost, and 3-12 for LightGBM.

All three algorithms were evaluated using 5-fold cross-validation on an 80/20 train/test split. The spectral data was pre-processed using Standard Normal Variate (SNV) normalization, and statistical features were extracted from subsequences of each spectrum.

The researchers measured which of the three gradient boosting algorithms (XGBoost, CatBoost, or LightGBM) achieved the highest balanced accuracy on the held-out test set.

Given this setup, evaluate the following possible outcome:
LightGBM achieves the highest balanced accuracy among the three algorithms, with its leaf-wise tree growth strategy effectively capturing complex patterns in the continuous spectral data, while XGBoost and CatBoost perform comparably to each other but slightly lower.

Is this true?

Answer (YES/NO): NO